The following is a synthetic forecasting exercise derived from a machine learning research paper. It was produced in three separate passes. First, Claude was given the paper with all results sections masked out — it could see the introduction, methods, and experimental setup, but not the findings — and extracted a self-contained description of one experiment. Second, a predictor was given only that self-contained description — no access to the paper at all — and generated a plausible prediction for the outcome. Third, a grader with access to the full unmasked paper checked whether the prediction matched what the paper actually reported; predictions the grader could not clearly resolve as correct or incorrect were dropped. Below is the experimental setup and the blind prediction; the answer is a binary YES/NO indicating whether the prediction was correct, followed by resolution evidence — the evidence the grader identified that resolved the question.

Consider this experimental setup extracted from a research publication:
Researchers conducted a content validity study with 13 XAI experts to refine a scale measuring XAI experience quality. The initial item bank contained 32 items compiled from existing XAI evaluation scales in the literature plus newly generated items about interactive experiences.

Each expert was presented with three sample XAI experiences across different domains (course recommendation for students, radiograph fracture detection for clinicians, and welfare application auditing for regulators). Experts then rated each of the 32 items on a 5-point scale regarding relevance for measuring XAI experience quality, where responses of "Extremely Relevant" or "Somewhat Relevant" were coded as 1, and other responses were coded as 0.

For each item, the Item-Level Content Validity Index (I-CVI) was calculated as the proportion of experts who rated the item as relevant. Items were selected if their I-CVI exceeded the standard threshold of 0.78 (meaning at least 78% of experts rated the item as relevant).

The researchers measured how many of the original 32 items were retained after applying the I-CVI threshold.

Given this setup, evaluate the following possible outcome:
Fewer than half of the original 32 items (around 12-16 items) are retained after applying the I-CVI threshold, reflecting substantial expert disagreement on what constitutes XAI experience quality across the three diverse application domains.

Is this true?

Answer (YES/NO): NO